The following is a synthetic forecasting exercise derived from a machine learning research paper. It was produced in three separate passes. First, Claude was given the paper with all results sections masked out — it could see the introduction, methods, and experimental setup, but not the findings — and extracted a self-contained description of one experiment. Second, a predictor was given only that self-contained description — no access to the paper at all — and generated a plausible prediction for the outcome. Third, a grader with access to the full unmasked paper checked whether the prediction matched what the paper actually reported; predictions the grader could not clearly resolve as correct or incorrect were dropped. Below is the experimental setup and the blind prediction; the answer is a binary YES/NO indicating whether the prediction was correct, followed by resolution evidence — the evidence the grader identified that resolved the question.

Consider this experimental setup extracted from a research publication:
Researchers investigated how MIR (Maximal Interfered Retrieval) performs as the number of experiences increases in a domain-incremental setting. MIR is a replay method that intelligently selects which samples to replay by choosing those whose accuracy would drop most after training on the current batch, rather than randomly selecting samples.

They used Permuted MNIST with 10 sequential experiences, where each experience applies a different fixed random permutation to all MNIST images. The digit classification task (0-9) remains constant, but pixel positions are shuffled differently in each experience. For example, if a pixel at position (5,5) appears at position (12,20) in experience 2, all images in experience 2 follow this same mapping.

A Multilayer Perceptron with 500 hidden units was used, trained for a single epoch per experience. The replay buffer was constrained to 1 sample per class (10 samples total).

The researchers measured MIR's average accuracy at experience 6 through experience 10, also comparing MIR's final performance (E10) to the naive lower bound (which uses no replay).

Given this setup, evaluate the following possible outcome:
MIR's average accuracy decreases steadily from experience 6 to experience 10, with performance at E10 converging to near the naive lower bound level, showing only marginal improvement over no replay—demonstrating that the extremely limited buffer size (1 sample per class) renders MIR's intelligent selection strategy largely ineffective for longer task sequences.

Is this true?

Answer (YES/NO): NO